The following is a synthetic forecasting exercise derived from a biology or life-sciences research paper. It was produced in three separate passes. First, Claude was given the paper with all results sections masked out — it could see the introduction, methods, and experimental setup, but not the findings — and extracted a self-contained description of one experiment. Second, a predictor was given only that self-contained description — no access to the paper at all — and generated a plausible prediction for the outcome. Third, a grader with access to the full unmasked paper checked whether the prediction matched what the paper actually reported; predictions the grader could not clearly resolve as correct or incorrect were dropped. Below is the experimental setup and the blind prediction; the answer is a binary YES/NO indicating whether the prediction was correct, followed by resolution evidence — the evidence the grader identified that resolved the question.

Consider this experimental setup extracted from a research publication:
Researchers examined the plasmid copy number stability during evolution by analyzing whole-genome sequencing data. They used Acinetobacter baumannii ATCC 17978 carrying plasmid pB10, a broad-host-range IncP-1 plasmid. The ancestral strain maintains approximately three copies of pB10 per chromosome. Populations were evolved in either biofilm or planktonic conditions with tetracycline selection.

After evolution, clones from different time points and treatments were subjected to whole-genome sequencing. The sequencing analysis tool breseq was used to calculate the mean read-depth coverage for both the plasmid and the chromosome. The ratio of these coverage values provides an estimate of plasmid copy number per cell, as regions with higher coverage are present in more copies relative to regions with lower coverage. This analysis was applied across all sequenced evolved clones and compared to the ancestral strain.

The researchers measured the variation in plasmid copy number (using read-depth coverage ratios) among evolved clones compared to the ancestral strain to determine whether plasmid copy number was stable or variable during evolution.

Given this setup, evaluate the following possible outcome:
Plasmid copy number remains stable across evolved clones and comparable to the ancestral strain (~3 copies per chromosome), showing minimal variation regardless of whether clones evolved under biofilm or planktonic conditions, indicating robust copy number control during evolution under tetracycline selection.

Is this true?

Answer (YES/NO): YES